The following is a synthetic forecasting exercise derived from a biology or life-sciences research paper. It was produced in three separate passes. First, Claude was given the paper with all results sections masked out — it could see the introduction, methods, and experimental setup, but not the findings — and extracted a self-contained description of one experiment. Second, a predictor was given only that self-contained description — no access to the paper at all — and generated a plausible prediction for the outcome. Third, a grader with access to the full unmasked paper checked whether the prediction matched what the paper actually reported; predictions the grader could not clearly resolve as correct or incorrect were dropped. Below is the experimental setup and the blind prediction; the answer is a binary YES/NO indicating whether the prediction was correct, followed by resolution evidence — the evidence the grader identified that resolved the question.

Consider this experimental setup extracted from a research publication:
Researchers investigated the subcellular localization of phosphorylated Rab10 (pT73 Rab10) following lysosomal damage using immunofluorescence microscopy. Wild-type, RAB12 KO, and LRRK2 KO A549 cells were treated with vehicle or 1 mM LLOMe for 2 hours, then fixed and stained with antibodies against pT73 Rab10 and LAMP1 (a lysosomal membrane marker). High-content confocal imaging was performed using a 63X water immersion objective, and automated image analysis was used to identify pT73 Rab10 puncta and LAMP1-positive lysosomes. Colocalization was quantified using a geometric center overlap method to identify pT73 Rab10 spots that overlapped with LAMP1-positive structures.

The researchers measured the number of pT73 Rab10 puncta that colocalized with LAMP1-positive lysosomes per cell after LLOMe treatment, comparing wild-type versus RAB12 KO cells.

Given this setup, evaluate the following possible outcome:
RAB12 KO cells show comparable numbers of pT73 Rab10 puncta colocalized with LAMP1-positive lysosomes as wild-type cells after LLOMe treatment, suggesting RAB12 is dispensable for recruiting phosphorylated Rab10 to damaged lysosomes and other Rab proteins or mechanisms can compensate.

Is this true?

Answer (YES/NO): NO